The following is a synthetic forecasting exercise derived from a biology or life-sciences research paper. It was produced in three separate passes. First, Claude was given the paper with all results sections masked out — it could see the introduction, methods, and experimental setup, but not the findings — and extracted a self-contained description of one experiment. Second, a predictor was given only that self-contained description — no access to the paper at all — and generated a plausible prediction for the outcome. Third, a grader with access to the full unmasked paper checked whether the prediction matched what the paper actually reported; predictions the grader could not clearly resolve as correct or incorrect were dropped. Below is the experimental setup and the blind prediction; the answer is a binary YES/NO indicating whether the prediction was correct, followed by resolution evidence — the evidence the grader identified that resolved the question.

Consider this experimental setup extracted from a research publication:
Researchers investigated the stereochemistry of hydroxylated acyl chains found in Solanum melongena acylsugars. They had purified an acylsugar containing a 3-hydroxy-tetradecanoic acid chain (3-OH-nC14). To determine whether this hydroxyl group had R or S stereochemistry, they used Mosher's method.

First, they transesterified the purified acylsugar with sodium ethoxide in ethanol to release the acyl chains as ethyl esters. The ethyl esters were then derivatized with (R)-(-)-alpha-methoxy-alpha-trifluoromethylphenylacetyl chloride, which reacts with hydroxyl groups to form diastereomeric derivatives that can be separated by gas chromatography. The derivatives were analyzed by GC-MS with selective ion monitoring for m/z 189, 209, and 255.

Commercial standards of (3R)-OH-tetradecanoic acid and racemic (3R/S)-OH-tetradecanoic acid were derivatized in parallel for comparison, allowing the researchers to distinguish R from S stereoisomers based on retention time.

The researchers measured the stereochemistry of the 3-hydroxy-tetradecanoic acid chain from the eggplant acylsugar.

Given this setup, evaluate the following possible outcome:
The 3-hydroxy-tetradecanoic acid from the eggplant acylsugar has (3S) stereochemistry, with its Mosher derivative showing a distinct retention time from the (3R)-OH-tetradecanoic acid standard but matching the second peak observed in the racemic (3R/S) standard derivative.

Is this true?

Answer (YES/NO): NO